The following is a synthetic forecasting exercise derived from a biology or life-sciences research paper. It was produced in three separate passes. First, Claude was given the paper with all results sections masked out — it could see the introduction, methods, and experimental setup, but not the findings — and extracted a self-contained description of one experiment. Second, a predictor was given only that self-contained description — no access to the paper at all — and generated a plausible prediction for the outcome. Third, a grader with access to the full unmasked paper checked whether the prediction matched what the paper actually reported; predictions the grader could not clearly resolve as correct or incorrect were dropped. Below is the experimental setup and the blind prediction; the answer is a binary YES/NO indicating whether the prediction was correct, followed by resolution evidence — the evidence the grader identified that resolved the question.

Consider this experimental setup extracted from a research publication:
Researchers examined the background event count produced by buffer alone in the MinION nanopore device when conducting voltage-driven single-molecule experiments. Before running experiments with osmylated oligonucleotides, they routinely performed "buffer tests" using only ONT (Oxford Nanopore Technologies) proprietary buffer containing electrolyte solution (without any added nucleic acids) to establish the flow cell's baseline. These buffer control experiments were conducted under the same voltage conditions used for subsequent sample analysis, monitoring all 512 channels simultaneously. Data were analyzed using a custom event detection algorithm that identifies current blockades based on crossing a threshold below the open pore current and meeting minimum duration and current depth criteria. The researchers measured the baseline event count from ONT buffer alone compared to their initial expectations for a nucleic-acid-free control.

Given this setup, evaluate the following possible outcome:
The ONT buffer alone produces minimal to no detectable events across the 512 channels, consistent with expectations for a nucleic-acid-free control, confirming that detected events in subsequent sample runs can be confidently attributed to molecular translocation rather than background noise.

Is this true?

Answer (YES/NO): NO